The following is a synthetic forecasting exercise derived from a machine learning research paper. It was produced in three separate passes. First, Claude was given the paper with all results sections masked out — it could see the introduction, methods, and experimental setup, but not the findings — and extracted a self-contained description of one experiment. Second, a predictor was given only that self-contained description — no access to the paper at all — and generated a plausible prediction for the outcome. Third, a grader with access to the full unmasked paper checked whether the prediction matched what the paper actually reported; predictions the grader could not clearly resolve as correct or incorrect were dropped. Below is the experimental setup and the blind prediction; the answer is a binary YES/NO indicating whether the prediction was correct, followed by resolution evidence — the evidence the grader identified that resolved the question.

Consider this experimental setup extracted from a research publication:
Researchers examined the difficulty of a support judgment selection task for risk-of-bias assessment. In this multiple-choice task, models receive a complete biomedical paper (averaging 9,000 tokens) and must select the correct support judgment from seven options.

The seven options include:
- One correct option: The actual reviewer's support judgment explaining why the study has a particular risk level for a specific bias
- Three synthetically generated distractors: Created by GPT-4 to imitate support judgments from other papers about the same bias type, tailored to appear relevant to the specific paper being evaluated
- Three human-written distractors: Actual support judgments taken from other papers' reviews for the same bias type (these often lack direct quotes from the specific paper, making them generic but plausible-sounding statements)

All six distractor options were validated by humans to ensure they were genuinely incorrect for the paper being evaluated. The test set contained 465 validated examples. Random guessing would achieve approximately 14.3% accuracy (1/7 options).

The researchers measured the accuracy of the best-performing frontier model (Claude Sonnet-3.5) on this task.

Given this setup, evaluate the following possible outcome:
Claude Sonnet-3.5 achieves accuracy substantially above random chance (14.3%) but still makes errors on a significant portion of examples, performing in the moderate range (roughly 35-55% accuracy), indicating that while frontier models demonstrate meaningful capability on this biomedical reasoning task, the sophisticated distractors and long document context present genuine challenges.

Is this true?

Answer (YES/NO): NO